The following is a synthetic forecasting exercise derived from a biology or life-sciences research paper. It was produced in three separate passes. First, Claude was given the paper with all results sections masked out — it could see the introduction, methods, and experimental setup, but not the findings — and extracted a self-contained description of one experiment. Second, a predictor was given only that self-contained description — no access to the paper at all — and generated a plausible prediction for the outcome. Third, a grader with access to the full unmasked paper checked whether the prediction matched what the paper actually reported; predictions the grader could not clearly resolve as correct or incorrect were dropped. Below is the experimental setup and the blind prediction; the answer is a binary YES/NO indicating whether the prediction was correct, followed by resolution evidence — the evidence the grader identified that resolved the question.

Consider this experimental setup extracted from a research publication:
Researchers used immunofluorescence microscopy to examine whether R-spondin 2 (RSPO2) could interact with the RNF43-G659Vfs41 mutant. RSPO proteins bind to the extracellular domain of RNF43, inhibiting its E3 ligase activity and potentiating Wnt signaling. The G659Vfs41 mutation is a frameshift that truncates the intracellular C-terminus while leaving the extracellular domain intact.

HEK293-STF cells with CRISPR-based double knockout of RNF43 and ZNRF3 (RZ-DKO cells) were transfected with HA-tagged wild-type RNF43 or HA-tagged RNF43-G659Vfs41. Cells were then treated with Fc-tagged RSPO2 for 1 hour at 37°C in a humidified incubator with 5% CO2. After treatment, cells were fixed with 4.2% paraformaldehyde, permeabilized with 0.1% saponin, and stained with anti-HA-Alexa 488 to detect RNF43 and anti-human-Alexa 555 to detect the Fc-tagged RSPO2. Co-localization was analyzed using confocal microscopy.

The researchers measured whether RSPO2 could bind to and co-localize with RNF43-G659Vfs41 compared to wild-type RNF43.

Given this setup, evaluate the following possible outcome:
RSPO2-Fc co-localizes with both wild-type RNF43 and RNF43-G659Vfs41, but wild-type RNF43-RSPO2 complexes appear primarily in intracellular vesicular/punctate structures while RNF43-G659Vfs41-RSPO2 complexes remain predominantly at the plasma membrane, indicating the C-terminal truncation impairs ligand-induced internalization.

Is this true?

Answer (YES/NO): NO